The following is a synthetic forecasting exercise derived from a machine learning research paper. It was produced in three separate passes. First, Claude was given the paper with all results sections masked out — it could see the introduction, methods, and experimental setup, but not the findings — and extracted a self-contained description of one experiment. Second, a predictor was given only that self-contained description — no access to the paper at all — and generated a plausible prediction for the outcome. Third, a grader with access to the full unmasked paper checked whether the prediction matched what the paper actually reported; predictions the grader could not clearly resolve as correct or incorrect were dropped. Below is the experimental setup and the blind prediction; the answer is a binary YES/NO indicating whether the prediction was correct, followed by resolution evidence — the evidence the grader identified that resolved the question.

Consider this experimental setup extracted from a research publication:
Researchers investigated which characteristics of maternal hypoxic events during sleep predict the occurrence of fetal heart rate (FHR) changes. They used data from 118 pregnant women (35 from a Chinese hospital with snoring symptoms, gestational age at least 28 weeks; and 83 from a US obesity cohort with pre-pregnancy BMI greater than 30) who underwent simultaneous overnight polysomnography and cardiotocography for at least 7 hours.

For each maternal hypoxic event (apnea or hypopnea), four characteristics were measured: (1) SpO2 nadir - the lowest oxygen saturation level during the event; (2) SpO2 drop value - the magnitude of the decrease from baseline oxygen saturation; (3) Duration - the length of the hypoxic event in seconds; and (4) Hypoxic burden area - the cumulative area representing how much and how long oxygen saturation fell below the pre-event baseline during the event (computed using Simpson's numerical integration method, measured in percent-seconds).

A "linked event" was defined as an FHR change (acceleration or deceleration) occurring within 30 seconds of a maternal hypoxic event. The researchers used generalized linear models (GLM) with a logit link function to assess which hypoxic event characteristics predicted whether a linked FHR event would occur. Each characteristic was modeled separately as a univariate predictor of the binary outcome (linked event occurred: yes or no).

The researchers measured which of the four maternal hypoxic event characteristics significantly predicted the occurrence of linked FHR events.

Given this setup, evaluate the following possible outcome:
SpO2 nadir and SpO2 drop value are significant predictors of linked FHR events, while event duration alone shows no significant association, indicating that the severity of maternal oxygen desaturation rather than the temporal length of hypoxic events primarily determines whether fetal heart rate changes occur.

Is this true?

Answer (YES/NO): NO